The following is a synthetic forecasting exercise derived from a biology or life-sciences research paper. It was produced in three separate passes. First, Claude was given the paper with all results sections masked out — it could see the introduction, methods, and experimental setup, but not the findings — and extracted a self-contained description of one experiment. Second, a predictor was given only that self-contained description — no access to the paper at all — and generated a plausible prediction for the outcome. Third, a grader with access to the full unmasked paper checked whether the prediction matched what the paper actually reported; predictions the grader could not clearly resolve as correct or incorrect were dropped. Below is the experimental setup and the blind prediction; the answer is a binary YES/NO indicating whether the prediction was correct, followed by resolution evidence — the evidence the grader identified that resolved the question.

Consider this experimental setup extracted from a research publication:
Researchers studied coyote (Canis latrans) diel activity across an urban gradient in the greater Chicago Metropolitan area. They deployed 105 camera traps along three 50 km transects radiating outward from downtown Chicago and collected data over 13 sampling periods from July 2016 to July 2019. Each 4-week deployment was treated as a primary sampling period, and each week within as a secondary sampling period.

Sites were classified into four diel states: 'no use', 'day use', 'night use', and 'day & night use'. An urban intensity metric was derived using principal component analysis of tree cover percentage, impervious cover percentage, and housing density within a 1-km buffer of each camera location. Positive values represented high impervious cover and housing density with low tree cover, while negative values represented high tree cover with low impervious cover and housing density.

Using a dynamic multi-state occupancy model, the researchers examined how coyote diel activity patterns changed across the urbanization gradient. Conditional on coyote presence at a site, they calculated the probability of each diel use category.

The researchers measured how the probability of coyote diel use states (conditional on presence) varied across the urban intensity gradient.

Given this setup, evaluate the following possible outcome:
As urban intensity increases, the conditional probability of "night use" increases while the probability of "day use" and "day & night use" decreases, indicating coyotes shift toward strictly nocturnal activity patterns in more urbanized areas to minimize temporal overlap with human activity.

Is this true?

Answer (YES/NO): YES